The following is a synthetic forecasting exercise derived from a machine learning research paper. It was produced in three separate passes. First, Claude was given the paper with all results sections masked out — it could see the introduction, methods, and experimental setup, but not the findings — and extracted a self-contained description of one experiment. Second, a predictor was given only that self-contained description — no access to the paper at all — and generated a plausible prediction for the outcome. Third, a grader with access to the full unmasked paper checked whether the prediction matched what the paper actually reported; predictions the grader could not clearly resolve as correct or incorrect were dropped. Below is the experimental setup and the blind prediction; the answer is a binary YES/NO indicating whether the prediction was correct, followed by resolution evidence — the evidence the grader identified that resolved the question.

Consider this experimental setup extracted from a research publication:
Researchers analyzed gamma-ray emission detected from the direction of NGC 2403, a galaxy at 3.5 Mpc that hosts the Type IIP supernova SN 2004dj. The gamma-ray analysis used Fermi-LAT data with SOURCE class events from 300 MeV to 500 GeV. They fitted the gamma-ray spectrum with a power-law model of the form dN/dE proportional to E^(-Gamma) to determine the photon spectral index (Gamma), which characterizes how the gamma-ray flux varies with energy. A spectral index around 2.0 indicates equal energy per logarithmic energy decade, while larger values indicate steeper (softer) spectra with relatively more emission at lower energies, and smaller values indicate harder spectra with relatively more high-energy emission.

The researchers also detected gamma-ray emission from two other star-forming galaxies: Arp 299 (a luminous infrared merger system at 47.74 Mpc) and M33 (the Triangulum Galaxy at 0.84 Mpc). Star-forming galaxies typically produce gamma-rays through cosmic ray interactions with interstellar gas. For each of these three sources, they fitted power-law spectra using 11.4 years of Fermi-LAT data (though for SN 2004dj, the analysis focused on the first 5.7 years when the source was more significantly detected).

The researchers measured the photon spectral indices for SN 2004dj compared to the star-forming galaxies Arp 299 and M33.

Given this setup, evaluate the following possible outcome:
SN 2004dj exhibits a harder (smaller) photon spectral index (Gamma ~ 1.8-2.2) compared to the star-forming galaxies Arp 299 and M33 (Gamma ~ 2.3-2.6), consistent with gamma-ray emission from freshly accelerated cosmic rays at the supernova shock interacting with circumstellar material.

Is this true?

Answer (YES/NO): NO